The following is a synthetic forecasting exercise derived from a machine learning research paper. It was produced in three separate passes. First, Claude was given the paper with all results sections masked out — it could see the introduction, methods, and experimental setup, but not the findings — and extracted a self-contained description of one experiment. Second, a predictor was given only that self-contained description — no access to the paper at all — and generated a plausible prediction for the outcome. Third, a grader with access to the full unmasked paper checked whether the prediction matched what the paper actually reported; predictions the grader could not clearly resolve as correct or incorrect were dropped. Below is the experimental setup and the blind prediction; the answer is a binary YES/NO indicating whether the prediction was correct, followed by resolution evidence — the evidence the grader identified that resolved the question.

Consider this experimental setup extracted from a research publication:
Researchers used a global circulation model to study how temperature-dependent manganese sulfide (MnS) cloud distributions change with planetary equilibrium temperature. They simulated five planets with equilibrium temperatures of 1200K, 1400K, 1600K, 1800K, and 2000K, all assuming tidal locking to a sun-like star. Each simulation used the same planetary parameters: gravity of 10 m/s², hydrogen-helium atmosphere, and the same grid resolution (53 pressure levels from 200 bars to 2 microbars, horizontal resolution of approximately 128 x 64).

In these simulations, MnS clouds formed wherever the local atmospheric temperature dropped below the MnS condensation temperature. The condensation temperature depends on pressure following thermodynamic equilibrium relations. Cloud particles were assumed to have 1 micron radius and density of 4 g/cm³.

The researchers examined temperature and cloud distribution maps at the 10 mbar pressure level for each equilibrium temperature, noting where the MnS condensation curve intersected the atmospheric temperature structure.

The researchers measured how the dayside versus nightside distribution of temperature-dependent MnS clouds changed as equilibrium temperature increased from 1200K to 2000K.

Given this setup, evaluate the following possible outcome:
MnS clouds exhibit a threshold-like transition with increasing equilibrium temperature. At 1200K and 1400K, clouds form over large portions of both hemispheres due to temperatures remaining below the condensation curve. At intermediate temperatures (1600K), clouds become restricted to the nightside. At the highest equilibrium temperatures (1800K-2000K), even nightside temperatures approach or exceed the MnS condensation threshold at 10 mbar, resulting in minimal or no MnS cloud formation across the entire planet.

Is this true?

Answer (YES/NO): NO